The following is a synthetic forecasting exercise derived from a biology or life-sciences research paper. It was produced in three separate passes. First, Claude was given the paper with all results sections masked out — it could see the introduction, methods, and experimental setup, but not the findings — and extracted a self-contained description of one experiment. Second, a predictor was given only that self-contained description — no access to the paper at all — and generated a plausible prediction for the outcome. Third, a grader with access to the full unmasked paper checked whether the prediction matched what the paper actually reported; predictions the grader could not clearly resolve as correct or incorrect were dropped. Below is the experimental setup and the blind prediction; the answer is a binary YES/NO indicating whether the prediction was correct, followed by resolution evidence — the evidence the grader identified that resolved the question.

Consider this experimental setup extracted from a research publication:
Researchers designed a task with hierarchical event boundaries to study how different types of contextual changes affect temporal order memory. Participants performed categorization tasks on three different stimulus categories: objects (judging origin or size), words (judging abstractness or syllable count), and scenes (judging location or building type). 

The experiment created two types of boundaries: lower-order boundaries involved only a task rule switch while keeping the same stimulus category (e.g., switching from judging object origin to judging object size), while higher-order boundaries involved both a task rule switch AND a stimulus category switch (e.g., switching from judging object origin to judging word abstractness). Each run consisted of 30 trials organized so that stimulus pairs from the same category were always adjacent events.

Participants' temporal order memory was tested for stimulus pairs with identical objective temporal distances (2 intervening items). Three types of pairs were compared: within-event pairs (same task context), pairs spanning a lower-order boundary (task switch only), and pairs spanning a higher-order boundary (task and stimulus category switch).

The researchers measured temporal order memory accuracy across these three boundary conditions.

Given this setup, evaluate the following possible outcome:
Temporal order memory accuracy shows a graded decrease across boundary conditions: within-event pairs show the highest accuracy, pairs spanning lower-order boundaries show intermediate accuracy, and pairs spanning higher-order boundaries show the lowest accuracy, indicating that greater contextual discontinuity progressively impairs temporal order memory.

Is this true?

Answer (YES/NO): NO